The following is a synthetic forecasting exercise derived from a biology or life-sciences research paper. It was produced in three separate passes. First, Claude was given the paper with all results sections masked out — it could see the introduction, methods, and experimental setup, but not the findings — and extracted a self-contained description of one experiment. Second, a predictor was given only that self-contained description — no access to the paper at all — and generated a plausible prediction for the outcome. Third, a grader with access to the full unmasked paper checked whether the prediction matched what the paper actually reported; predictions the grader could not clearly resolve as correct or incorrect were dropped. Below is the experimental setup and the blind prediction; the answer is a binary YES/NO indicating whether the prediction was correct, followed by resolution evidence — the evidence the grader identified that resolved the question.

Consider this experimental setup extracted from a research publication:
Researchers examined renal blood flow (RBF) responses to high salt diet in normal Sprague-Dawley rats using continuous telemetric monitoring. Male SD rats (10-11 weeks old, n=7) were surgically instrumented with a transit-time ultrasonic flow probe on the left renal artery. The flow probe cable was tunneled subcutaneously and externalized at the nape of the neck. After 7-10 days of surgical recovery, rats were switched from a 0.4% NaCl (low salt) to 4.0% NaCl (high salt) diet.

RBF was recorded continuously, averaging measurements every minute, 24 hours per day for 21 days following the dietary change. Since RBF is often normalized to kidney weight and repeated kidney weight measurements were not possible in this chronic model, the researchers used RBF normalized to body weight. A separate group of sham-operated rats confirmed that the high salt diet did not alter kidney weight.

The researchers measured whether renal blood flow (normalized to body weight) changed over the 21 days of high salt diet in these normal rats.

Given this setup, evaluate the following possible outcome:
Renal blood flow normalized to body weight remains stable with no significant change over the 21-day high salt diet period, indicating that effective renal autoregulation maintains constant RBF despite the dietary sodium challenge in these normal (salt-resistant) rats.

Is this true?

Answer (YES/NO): NO